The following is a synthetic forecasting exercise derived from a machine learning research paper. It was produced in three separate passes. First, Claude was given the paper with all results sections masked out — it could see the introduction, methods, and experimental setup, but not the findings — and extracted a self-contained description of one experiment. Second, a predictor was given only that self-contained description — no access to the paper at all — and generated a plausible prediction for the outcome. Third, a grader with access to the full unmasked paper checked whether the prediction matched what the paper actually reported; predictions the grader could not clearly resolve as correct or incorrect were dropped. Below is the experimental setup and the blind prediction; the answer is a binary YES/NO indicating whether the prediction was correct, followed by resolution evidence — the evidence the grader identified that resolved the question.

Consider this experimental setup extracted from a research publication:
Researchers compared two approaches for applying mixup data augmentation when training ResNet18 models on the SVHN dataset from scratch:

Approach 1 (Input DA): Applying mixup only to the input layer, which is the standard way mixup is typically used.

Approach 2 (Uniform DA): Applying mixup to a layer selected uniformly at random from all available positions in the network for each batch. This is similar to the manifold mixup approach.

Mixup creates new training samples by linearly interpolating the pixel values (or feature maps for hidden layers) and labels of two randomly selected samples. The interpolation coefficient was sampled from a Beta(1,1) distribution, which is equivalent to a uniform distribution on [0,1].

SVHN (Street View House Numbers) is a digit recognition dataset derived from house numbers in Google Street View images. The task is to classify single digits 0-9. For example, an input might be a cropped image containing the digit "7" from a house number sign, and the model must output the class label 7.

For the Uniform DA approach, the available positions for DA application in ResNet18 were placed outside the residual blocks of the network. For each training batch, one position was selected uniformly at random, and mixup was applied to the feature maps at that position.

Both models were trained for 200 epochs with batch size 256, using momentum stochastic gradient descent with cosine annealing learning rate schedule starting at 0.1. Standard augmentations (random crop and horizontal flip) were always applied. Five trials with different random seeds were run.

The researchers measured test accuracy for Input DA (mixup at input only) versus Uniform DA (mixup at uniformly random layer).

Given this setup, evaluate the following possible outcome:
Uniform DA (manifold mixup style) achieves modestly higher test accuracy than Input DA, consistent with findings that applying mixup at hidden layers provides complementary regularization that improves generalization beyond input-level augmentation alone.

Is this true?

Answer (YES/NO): YES